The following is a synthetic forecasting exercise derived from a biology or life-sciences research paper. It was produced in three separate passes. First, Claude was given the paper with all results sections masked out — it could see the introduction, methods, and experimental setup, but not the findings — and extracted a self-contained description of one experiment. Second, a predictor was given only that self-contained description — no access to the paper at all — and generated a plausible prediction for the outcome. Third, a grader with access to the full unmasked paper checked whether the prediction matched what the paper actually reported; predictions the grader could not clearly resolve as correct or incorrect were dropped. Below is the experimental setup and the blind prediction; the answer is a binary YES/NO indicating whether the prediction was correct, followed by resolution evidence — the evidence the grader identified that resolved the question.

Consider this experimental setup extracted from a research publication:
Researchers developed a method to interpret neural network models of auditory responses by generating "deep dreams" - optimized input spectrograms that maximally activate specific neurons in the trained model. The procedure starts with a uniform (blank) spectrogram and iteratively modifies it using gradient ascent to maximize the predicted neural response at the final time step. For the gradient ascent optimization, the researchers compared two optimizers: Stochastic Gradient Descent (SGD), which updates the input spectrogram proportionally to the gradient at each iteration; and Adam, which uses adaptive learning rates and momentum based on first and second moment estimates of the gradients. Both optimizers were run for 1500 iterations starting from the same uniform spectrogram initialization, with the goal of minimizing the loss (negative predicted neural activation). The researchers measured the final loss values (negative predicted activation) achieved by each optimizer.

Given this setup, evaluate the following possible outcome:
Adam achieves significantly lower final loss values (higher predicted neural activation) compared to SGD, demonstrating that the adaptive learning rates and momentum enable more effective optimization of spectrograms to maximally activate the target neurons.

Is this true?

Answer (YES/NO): YES